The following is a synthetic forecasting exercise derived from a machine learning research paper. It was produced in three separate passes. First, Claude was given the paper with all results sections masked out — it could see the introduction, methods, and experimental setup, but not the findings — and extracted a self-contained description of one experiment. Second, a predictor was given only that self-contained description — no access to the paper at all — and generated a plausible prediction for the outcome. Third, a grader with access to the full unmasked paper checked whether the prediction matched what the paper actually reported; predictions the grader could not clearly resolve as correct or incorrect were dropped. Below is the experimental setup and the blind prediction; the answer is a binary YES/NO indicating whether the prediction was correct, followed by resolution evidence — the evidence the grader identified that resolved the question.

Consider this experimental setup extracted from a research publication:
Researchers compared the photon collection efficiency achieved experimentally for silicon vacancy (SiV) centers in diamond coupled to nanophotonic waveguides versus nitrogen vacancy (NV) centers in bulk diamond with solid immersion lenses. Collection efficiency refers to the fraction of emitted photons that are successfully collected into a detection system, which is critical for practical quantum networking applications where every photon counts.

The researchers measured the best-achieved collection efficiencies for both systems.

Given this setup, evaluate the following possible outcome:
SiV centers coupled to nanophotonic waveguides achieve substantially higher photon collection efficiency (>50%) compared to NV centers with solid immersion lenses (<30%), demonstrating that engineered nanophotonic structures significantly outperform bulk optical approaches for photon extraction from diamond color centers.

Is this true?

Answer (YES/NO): NO